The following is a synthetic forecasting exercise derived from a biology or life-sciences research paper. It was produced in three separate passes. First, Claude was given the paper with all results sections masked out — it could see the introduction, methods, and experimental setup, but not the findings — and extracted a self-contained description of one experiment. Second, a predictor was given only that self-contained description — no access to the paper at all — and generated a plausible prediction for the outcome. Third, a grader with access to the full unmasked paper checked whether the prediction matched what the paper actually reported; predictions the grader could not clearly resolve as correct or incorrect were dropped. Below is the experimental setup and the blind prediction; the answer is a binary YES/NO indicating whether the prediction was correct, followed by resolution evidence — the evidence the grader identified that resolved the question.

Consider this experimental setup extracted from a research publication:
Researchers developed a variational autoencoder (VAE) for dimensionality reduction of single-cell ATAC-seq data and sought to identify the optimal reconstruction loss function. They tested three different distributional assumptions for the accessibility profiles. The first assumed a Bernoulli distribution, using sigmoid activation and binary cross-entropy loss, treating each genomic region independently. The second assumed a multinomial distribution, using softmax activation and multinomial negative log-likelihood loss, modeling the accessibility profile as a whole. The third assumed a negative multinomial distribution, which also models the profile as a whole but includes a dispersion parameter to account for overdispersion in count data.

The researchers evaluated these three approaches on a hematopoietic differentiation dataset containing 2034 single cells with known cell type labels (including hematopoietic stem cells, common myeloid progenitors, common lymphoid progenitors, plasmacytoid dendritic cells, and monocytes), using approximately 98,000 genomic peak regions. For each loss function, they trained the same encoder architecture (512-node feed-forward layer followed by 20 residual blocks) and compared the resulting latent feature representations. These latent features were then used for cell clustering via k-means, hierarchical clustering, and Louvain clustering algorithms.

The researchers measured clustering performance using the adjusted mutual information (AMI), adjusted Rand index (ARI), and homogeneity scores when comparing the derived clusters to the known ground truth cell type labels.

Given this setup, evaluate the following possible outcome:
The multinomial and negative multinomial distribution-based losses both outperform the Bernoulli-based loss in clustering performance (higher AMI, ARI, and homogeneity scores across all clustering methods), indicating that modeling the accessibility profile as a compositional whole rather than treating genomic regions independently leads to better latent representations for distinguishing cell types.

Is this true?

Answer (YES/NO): NO